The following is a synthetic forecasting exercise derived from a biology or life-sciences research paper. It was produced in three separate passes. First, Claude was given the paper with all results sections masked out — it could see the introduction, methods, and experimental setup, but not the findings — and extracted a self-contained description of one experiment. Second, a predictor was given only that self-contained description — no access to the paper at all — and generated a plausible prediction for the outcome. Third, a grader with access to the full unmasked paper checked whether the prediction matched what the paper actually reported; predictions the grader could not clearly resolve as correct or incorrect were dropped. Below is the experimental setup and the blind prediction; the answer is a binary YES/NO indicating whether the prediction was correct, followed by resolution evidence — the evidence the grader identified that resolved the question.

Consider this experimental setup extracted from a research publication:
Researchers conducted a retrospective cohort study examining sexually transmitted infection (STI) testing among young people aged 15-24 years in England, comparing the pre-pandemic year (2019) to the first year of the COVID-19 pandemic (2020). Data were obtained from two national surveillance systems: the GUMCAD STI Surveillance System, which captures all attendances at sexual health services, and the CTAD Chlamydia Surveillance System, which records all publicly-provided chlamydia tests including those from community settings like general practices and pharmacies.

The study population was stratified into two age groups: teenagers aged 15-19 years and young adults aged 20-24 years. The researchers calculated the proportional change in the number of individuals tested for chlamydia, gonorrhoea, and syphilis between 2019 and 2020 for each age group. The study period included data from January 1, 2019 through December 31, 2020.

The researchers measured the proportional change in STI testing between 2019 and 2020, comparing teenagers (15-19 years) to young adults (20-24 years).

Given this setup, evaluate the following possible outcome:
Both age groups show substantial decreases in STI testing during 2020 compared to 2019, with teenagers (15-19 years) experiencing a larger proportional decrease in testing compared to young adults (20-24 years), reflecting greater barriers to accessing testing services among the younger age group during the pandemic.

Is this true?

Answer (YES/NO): YES